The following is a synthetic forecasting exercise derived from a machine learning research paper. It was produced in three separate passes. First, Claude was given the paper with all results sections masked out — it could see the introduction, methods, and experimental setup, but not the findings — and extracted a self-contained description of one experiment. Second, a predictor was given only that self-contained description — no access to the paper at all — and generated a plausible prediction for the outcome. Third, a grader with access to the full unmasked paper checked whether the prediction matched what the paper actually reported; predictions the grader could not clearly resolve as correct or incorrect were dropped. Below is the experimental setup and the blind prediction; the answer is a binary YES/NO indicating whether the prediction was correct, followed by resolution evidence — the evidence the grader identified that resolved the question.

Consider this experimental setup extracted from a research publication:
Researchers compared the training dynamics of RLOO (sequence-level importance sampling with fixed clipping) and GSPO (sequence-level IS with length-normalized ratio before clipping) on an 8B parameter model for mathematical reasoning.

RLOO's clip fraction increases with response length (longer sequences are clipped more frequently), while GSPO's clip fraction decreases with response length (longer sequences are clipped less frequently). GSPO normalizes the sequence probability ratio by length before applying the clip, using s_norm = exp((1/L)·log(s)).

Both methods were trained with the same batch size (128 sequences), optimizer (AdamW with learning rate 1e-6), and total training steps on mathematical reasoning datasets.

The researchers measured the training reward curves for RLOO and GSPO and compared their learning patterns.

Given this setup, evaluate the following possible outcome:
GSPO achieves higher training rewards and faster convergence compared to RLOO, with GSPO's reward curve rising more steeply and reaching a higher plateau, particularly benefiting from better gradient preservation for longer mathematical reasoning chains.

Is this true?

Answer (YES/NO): NO